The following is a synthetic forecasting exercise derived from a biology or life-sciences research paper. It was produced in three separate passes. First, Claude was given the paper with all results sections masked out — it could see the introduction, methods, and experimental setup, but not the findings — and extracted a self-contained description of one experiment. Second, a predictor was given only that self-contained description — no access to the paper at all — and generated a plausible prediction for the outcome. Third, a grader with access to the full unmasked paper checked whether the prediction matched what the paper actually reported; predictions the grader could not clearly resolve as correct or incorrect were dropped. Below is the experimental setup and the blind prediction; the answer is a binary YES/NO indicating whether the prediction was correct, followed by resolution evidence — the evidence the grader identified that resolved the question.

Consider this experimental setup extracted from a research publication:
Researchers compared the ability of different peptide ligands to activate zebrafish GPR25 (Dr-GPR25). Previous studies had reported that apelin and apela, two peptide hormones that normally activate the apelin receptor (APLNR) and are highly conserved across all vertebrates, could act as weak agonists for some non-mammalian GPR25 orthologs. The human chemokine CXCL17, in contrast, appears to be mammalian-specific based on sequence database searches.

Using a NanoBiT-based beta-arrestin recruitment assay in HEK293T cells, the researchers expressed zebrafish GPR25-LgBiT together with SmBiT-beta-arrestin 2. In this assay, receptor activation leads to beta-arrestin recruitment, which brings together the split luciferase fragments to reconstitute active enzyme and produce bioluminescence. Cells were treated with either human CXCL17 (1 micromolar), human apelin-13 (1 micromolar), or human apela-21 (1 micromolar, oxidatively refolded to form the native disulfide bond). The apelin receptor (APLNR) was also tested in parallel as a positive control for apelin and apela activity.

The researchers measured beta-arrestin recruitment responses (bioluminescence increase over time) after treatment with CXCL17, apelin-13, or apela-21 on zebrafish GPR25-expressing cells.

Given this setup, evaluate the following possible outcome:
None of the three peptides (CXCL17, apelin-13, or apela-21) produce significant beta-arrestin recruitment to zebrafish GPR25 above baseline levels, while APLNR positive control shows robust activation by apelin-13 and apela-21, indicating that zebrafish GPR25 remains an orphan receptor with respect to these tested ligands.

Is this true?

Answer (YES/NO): NO